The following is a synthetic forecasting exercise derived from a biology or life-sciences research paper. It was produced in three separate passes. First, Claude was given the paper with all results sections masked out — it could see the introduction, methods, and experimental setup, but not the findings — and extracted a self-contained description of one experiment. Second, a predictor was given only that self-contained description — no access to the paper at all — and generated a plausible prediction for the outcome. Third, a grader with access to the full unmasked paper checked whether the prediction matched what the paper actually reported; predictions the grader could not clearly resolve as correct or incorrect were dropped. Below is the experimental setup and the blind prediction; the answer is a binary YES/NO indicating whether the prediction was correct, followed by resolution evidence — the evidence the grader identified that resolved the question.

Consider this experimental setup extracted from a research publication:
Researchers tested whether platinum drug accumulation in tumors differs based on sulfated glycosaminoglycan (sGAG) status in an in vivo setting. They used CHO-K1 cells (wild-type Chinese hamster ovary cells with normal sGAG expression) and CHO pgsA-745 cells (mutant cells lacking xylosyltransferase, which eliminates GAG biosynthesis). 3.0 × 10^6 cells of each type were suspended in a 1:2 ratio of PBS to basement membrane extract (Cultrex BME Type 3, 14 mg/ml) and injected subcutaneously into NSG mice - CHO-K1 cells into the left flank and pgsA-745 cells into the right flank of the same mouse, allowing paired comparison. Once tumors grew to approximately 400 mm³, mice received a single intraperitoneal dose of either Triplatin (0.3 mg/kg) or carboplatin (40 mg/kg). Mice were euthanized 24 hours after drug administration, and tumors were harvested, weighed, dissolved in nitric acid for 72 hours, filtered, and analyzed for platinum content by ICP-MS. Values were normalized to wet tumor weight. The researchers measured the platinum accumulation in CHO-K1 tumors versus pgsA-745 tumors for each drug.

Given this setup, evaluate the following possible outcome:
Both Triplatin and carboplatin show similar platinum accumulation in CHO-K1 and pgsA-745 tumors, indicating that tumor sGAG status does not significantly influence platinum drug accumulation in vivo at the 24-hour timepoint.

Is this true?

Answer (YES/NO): NO